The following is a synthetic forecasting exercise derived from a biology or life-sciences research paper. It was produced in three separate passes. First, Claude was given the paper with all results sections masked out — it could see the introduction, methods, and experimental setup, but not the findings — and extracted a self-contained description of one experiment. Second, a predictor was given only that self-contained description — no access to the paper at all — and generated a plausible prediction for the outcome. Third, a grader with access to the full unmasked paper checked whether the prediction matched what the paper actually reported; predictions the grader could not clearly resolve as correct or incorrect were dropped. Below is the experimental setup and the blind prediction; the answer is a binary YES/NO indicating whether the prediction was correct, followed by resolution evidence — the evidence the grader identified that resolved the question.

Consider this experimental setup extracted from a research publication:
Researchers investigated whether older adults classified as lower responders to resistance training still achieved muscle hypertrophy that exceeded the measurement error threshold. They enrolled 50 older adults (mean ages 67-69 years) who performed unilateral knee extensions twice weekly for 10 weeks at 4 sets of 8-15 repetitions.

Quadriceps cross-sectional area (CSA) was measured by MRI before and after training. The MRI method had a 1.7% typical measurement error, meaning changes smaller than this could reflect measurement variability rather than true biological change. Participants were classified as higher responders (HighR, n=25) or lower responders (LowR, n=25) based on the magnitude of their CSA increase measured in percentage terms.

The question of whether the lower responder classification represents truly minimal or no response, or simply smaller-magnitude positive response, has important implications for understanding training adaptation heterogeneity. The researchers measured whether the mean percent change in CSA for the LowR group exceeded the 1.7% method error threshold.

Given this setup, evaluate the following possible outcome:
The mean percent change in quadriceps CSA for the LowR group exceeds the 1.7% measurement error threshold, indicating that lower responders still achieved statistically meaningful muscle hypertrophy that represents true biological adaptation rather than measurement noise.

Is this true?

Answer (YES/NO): YES